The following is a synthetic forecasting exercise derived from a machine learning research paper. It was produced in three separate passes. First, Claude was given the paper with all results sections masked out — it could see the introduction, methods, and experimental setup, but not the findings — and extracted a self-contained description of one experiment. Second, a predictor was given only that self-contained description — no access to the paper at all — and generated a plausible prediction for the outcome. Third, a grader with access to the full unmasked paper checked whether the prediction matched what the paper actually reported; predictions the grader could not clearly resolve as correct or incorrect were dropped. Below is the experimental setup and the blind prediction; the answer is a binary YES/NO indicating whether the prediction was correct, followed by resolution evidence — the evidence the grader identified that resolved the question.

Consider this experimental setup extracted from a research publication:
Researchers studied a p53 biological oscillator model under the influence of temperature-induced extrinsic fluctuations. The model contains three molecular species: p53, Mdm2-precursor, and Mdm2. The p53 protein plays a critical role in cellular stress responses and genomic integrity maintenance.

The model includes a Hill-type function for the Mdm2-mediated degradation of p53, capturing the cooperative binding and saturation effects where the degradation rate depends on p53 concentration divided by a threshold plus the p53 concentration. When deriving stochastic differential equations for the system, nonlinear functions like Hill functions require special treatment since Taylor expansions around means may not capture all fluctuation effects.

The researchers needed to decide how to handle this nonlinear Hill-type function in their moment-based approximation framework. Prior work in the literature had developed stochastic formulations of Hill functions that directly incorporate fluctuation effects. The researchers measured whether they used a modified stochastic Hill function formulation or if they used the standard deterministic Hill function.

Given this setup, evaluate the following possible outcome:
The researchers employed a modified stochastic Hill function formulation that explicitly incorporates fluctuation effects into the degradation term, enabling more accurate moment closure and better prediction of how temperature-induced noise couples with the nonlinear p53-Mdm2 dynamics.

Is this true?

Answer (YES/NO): YES